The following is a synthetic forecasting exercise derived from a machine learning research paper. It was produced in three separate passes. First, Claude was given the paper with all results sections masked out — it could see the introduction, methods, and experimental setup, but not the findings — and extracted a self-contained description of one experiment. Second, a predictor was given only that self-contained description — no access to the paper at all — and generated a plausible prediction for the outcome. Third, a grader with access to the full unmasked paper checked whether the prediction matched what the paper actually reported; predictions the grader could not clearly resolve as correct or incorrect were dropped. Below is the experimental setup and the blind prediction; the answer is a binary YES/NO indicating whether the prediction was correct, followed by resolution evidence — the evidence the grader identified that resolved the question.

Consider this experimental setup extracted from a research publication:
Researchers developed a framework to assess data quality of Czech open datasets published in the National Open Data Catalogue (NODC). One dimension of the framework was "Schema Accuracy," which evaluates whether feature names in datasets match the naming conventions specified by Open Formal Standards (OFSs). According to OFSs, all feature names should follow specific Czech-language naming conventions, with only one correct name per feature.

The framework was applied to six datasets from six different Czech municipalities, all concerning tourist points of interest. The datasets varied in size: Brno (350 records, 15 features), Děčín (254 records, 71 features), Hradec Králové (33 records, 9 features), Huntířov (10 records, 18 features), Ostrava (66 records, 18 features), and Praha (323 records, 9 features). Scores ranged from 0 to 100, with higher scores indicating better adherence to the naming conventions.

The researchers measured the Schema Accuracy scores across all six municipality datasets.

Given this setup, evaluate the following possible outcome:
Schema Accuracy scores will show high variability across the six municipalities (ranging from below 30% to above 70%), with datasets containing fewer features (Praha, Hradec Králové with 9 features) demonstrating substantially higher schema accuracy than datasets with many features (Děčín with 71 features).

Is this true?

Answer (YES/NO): NO